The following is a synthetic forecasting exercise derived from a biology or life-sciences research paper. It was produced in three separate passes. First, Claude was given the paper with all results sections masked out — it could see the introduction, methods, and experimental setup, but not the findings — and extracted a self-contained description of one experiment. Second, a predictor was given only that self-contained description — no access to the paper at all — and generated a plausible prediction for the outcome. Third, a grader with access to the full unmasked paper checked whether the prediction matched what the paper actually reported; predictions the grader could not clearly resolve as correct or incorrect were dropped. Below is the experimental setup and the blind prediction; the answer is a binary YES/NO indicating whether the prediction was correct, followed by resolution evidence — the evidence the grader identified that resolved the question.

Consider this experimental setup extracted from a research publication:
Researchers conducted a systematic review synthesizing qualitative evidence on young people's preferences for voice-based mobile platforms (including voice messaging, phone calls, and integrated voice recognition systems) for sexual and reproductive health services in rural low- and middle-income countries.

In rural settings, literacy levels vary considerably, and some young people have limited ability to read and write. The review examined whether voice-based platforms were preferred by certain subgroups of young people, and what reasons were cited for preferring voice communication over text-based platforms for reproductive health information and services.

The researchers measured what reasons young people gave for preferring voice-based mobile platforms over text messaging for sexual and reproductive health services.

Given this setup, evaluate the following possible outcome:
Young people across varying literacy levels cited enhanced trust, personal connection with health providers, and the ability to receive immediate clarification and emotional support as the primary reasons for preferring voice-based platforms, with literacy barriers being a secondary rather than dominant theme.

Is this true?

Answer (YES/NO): NO